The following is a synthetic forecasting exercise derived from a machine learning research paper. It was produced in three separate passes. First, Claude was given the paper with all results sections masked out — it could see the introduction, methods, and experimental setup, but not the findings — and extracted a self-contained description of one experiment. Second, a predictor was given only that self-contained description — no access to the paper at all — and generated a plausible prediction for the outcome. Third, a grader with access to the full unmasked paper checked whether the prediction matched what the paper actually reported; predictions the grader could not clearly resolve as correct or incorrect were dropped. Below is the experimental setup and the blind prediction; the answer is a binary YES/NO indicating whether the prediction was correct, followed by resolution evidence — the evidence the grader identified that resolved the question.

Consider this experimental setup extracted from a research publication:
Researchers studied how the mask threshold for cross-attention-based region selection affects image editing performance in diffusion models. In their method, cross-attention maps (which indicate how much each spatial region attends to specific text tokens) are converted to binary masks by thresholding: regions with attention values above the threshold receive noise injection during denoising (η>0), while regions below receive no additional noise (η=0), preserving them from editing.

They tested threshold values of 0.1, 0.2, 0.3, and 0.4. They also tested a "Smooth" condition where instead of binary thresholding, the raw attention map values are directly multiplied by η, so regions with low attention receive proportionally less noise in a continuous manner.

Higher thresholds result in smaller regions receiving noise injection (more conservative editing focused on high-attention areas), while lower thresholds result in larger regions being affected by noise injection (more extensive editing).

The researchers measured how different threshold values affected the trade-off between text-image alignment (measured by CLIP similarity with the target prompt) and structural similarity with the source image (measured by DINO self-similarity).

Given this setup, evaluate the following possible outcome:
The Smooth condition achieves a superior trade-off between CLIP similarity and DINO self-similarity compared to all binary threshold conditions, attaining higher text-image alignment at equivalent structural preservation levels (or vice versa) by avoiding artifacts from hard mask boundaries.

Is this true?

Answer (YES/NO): NO